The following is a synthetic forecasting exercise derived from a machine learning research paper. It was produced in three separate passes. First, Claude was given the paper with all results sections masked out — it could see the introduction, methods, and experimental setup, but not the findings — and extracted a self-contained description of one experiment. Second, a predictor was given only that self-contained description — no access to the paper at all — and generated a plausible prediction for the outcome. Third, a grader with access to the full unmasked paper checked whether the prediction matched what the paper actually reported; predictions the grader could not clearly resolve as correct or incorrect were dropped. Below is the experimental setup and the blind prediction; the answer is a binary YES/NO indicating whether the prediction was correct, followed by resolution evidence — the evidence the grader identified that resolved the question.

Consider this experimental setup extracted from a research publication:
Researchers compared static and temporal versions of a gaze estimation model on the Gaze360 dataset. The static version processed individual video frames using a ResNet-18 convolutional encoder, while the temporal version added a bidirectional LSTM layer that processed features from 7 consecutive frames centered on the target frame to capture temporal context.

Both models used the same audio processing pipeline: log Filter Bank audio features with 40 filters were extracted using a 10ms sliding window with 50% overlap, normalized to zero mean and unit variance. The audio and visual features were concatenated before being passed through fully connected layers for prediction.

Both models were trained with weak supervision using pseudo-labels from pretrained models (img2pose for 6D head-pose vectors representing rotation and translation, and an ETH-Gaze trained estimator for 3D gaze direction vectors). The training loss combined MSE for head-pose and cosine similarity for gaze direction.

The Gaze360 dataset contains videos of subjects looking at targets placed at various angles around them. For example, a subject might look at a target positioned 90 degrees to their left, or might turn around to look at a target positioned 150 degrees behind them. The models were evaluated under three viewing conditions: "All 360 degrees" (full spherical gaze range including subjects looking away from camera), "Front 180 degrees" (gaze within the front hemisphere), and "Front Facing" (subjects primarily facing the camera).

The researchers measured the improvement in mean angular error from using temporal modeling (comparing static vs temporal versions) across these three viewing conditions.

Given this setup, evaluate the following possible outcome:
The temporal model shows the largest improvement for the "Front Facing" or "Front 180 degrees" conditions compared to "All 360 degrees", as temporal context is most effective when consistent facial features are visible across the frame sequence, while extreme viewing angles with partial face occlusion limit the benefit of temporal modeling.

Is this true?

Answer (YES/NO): NO